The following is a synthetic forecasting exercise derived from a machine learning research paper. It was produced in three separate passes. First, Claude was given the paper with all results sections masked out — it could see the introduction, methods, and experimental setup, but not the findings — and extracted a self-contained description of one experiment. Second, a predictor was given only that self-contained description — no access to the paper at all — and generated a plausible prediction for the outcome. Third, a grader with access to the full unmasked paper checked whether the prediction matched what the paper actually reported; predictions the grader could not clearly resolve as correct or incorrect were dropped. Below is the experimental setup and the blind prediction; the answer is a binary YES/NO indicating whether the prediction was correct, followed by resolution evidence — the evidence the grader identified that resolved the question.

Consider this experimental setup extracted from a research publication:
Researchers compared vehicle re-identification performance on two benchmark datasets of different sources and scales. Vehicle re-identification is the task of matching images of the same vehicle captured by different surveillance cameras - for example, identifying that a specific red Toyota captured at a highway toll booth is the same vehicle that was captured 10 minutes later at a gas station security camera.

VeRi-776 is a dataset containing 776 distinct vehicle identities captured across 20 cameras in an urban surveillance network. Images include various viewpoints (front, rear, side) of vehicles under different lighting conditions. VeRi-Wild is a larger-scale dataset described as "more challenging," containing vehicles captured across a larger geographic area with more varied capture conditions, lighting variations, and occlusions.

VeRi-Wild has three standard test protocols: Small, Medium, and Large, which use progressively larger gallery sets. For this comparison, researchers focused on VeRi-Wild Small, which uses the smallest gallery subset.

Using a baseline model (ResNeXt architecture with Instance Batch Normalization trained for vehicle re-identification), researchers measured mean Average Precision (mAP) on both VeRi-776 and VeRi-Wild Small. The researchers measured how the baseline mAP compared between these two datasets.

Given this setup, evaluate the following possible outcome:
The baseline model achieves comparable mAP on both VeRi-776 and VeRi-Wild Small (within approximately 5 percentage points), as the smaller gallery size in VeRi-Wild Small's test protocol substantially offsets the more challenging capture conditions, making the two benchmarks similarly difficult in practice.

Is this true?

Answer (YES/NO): YES